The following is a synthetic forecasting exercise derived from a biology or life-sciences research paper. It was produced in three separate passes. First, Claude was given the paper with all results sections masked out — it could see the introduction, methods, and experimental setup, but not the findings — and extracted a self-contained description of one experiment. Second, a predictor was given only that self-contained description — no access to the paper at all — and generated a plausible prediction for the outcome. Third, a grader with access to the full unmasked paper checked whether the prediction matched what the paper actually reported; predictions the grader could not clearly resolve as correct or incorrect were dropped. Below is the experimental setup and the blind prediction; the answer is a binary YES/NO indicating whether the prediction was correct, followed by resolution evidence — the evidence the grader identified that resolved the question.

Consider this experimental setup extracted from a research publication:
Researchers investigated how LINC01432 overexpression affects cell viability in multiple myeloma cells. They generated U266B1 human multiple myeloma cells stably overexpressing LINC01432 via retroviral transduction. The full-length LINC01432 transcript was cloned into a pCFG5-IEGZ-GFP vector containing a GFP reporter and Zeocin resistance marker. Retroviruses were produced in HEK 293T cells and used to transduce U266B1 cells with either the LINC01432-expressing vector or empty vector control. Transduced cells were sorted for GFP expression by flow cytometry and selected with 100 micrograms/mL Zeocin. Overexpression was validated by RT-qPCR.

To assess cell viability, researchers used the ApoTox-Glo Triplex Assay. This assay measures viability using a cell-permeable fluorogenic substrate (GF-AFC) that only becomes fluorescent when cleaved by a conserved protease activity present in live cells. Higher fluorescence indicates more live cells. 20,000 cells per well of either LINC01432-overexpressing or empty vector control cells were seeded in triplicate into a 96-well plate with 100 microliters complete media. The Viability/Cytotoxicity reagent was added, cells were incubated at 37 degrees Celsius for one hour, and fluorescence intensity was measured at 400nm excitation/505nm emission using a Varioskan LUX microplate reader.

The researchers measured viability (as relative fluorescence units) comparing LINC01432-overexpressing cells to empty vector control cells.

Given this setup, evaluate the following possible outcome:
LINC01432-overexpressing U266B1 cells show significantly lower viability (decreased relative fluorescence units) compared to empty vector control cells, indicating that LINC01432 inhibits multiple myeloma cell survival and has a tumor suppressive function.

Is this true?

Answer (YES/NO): NO